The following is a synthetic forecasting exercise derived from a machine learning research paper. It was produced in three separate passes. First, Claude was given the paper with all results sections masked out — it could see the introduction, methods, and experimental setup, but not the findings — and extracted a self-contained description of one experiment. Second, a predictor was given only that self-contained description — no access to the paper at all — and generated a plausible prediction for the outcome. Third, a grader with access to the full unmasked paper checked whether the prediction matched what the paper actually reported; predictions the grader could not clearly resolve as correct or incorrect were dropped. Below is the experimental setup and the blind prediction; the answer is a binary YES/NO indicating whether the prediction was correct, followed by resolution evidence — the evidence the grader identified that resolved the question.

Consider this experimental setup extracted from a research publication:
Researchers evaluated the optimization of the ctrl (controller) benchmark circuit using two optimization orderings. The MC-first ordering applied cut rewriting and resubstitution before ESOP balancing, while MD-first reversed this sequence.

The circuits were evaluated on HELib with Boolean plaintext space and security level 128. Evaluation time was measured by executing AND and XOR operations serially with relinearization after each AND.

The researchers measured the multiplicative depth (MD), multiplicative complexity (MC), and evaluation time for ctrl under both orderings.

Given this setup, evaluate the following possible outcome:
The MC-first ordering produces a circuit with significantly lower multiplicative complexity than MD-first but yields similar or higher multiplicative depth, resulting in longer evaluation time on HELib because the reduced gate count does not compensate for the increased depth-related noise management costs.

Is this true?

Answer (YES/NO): NO